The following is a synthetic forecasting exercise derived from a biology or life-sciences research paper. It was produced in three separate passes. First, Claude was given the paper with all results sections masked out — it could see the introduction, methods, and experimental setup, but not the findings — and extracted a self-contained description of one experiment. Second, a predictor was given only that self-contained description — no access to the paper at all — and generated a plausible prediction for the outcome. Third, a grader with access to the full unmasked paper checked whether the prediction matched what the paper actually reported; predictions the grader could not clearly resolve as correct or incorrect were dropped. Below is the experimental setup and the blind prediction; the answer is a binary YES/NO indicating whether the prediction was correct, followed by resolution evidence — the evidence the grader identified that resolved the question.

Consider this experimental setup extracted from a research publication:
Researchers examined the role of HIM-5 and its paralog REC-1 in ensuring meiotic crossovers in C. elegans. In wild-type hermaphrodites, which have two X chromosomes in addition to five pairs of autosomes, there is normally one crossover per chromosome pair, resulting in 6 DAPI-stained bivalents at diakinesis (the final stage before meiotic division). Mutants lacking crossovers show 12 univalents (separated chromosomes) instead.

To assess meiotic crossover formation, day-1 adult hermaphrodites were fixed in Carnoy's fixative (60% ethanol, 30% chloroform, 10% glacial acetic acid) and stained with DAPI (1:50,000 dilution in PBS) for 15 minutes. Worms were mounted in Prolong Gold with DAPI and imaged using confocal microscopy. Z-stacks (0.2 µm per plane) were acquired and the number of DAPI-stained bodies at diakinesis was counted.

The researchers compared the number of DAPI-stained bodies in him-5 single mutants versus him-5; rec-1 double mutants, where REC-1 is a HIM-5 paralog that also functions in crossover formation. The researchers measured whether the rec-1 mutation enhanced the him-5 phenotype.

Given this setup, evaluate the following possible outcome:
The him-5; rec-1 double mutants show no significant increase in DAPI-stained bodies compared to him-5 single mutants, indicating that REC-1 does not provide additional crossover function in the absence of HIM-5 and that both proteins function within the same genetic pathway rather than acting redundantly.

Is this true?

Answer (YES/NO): NO